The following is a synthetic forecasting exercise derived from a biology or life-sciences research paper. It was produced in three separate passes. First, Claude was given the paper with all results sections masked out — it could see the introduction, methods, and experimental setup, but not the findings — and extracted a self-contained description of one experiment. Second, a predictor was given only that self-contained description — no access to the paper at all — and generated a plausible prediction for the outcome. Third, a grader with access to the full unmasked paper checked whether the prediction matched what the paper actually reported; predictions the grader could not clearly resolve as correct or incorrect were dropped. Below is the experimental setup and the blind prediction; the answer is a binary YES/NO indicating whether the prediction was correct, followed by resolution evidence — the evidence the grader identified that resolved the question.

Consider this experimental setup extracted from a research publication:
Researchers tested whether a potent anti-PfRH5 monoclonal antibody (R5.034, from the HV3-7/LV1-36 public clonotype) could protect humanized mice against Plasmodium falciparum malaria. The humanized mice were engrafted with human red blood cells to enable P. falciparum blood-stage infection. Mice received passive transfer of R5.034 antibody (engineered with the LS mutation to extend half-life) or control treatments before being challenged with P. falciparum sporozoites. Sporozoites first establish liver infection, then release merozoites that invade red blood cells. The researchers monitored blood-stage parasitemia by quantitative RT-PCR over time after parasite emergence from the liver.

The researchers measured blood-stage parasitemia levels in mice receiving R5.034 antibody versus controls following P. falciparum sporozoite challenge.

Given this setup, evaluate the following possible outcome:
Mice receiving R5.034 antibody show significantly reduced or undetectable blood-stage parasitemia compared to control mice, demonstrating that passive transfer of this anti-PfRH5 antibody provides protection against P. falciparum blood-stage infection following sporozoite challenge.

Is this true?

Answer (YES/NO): YES